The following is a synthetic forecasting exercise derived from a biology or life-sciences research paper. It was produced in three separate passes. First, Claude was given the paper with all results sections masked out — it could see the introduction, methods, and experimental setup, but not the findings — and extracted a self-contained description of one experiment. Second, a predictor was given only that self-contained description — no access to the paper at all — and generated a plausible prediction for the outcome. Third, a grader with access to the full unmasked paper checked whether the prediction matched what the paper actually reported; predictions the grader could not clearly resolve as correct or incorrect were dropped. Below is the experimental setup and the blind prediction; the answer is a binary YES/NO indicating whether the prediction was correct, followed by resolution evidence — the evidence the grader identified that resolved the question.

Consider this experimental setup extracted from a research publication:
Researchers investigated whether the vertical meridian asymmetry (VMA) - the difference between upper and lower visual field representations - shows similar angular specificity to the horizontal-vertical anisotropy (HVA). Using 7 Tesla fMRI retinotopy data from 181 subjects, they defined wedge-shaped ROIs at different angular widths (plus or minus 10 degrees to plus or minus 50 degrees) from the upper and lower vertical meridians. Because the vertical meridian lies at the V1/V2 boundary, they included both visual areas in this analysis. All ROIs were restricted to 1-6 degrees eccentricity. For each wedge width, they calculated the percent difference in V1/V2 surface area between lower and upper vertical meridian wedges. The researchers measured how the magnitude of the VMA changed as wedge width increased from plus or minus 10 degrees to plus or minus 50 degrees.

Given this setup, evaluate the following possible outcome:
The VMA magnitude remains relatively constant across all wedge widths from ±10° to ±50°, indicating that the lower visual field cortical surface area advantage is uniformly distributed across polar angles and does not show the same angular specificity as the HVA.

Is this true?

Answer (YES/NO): NO